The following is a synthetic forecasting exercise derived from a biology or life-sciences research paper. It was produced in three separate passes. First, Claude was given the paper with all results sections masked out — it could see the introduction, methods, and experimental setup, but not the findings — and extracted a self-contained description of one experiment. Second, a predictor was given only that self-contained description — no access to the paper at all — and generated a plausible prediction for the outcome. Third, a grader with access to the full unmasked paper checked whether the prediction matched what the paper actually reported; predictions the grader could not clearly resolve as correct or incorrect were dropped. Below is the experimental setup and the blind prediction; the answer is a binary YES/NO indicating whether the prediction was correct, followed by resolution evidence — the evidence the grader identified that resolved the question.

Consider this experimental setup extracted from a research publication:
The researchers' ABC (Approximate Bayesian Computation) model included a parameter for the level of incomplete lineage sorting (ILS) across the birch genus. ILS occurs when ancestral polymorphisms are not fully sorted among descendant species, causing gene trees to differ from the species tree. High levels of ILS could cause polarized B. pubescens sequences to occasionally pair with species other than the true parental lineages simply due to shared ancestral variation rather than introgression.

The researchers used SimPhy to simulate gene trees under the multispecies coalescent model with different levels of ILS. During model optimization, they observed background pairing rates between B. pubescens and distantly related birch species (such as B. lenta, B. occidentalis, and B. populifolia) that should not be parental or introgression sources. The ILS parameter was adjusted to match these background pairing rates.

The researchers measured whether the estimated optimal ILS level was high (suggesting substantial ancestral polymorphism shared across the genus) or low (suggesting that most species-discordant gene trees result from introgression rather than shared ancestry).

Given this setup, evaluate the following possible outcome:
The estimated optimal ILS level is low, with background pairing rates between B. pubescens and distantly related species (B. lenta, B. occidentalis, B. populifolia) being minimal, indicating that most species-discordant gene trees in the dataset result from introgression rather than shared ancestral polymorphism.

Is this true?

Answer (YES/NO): YES